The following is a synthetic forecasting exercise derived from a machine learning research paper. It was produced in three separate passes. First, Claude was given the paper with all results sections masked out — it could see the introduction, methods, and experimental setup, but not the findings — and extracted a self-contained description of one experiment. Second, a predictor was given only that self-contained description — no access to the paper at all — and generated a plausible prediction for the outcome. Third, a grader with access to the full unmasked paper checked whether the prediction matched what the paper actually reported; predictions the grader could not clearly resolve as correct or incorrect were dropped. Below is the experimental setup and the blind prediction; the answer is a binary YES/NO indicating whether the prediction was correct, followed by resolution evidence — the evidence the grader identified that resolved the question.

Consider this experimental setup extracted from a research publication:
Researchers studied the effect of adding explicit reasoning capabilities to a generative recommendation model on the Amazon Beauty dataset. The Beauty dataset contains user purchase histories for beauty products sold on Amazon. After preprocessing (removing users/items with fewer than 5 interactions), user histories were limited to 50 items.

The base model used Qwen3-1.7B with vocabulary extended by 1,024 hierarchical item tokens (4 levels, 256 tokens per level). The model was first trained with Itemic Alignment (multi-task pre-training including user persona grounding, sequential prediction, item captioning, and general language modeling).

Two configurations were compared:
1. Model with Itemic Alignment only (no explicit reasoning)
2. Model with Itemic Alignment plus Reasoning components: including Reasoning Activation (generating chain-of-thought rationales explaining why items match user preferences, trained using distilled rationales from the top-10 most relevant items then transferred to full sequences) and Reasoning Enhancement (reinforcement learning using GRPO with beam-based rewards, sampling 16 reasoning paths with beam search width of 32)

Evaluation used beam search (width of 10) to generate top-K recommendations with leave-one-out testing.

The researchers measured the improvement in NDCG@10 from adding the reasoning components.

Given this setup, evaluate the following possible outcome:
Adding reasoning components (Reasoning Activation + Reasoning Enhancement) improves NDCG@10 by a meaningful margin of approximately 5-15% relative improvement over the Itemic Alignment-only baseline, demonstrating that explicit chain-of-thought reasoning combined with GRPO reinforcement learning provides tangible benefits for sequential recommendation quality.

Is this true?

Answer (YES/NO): NO